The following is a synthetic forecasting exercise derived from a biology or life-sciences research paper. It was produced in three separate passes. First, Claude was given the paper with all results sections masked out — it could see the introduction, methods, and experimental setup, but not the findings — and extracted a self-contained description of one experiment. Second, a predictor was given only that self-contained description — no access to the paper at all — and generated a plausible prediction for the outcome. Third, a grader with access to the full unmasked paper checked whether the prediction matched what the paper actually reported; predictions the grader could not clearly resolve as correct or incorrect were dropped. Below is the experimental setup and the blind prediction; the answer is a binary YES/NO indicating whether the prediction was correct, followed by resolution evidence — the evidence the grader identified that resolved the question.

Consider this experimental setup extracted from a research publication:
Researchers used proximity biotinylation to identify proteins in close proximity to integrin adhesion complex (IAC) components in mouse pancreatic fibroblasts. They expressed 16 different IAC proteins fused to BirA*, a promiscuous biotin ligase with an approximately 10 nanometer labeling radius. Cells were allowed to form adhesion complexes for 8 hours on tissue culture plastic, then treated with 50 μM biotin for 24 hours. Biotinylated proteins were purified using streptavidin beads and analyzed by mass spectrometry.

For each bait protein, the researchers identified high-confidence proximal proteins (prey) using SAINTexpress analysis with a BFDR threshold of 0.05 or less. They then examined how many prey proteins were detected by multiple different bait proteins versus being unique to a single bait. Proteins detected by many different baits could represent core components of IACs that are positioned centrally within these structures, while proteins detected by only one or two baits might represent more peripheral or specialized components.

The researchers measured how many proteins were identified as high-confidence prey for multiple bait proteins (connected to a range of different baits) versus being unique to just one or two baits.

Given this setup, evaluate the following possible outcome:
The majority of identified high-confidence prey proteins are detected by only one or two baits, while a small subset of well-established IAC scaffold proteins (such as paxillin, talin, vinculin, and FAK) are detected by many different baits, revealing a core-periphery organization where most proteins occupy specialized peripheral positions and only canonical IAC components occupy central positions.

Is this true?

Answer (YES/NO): NO